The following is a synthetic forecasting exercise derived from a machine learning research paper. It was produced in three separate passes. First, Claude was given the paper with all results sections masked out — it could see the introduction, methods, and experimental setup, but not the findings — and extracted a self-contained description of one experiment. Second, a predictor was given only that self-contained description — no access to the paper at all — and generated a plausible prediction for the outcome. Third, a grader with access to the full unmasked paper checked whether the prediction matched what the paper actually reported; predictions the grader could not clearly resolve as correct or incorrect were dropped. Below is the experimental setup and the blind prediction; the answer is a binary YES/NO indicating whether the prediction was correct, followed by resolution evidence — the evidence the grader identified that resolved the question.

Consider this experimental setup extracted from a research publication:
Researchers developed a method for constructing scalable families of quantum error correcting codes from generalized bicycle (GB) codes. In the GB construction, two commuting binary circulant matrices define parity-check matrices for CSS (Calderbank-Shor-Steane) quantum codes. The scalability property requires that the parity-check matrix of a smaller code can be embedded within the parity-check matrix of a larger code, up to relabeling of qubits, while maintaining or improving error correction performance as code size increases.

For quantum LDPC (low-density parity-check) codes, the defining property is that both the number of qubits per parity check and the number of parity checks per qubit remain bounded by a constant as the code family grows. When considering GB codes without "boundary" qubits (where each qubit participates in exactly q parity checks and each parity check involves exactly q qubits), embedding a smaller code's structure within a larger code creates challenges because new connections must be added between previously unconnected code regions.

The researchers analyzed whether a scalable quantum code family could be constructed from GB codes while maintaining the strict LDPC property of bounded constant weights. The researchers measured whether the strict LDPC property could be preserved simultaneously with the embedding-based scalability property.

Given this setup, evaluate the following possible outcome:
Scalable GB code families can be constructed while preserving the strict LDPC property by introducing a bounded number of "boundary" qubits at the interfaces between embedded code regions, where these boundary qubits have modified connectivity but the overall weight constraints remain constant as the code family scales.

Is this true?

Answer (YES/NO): NO